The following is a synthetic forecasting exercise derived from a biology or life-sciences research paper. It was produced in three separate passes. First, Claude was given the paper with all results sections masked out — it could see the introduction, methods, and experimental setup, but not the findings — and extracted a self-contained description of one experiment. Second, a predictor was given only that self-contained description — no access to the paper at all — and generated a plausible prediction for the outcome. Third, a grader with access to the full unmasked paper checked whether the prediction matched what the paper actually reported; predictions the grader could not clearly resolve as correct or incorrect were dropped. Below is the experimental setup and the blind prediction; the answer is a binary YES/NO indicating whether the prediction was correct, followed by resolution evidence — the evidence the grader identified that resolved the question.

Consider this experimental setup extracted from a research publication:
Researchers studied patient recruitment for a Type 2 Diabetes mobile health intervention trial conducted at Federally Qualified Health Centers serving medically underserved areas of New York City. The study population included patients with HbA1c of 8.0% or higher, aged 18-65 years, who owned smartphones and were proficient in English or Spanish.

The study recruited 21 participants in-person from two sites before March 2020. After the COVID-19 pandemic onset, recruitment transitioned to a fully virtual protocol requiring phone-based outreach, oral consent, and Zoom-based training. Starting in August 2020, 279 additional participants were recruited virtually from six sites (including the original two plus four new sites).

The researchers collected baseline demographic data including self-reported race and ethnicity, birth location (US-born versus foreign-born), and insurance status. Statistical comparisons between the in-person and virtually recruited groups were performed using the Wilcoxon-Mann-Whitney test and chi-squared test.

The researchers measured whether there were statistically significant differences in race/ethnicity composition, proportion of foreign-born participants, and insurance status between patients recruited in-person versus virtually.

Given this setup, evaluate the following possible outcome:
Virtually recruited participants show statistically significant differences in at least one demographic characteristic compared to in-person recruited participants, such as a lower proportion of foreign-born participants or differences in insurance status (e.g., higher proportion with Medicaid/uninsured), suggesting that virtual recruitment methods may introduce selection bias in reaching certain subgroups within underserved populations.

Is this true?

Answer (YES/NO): NO